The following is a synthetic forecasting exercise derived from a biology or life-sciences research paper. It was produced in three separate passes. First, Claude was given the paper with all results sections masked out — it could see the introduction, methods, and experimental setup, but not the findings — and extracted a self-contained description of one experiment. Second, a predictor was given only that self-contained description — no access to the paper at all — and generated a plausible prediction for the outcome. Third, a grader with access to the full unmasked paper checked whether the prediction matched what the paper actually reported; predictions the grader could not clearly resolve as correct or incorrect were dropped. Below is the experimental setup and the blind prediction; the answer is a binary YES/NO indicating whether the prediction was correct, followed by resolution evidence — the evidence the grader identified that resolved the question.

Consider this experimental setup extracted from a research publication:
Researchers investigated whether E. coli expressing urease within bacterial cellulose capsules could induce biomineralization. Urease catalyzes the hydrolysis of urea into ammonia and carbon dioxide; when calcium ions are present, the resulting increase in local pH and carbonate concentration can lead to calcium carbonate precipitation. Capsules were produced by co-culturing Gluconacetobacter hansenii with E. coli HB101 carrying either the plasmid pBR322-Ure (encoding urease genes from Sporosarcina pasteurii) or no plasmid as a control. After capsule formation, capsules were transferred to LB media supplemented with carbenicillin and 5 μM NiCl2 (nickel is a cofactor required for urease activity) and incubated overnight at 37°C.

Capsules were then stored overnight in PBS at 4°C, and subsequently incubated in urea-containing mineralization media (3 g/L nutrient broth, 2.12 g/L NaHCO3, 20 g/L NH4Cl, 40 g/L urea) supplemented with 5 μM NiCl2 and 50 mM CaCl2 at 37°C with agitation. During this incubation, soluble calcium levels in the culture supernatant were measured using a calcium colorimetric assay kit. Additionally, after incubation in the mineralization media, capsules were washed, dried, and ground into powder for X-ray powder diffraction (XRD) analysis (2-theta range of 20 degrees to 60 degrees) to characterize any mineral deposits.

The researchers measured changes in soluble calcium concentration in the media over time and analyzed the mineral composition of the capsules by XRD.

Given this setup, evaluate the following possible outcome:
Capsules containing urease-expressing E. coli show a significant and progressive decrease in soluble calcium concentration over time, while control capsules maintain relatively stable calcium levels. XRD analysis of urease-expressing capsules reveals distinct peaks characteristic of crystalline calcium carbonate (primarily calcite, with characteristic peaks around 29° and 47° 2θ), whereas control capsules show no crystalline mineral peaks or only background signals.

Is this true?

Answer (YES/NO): NO